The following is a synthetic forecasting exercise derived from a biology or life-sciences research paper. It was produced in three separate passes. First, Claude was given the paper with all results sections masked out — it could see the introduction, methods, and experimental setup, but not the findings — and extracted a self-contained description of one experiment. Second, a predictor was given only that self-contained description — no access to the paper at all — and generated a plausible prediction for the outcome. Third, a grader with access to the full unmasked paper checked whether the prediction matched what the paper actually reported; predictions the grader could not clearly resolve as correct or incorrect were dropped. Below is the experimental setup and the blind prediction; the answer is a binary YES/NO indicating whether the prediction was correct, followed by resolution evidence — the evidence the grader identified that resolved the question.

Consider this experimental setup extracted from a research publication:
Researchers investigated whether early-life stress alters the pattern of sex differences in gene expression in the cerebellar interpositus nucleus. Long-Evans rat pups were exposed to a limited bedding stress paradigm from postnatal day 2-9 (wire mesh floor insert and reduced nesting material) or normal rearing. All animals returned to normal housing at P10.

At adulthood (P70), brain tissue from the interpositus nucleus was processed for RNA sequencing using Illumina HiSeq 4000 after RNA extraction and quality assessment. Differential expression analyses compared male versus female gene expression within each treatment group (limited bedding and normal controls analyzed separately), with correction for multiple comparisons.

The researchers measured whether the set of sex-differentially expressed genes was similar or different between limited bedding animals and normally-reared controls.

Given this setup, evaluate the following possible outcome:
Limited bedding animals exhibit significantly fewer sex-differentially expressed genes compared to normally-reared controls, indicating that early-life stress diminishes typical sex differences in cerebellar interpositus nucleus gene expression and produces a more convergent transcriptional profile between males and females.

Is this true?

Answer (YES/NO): YES